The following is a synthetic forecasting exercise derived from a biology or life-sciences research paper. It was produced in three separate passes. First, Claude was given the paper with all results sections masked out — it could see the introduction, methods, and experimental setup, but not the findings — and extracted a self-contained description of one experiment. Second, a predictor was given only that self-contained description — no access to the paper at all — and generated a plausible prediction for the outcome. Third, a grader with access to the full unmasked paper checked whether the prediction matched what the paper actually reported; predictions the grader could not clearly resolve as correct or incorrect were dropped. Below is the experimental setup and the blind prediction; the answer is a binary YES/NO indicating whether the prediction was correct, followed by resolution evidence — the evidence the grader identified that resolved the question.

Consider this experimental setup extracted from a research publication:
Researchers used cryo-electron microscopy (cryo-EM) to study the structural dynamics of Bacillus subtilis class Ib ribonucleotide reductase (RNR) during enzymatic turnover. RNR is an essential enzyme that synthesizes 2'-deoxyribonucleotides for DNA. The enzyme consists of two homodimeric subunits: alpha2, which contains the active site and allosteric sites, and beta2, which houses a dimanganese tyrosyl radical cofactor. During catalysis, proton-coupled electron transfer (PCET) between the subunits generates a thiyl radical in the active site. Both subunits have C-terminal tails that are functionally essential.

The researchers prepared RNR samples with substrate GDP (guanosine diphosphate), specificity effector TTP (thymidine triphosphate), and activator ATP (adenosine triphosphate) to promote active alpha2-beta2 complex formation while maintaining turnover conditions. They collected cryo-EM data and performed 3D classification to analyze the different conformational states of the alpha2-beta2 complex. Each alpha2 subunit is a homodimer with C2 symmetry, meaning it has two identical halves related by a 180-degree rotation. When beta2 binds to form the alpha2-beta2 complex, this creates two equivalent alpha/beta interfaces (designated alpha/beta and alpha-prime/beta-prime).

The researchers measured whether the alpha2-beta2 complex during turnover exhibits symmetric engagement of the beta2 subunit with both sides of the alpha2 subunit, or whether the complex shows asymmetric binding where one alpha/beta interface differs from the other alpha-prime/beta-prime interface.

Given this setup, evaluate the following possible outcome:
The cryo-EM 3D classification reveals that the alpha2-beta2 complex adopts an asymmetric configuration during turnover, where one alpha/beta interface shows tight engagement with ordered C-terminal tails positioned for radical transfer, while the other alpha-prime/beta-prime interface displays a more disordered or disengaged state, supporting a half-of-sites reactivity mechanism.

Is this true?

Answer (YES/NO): YES